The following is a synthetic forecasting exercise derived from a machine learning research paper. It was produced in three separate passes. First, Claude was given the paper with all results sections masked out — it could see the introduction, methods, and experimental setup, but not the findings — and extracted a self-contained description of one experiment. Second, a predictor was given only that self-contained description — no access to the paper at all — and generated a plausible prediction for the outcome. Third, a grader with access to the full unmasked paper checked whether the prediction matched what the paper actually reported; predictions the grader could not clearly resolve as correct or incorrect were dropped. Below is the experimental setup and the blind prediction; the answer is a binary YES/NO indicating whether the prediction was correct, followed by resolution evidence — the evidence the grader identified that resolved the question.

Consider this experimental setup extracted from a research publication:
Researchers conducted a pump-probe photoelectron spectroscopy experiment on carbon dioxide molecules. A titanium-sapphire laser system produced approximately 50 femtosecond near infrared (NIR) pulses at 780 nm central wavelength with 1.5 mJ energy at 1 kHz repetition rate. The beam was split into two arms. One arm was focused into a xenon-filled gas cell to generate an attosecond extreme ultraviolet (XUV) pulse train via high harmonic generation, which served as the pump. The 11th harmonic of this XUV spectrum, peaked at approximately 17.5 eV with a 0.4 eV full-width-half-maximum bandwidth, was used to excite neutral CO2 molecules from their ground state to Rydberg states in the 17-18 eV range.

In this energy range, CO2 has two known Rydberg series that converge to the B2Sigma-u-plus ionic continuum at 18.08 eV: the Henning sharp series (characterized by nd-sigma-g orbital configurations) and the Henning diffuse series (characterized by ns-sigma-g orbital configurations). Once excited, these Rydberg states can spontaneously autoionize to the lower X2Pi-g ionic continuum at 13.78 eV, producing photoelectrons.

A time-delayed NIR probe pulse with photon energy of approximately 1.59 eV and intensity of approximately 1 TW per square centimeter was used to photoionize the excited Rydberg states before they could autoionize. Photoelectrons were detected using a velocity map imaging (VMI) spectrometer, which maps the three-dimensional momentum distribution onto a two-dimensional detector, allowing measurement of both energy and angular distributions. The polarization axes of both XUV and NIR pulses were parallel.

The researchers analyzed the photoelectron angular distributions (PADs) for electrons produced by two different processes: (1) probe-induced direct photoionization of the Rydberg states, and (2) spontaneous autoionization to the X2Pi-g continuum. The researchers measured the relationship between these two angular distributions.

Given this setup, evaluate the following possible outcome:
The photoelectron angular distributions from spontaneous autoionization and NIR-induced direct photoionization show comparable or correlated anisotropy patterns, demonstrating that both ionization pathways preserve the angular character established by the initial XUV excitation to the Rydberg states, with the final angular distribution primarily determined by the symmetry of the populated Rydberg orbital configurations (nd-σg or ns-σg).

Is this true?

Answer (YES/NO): NO